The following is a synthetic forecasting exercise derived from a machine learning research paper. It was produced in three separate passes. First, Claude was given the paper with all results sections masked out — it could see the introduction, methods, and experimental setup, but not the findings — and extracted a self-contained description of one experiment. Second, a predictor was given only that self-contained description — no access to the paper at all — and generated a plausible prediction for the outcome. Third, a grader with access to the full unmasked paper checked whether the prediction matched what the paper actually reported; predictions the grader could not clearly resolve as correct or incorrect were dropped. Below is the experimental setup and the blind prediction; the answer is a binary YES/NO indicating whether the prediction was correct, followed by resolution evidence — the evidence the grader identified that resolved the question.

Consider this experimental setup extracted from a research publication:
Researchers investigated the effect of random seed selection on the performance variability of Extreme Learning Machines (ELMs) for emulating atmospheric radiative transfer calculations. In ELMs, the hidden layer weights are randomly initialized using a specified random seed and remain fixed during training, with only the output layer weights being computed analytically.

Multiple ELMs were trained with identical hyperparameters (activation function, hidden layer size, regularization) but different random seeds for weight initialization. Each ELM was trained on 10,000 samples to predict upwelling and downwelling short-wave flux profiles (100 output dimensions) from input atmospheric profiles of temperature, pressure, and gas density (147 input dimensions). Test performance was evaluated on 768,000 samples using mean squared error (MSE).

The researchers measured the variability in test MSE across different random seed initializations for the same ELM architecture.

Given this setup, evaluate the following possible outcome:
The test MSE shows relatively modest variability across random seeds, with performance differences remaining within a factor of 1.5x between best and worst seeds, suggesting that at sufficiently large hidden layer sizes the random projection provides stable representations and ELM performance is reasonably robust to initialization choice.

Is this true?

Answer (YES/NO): YES